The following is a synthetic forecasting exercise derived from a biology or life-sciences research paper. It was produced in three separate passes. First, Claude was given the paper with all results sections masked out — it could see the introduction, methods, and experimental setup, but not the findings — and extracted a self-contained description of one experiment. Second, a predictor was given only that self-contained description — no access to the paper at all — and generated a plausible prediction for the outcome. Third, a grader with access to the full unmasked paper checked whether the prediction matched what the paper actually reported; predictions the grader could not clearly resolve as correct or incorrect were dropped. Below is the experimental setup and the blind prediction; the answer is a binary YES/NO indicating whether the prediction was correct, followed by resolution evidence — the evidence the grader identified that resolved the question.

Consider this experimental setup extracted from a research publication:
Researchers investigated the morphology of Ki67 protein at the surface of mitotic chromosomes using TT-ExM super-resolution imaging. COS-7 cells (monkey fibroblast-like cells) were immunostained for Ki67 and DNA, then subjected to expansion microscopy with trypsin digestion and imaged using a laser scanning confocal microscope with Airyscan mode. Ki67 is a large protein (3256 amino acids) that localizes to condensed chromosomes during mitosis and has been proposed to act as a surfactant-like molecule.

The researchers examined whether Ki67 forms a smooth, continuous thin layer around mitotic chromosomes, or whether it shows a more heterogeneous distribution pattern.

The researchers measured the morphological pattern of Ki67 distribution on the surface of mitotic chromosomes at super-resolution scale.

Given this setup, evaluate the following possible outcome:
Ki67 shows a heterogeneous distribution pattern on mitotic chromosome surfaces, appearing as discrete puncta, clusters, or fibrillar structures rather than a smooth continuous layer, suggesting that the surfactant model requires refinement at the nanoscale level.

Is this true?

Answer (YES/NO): YES